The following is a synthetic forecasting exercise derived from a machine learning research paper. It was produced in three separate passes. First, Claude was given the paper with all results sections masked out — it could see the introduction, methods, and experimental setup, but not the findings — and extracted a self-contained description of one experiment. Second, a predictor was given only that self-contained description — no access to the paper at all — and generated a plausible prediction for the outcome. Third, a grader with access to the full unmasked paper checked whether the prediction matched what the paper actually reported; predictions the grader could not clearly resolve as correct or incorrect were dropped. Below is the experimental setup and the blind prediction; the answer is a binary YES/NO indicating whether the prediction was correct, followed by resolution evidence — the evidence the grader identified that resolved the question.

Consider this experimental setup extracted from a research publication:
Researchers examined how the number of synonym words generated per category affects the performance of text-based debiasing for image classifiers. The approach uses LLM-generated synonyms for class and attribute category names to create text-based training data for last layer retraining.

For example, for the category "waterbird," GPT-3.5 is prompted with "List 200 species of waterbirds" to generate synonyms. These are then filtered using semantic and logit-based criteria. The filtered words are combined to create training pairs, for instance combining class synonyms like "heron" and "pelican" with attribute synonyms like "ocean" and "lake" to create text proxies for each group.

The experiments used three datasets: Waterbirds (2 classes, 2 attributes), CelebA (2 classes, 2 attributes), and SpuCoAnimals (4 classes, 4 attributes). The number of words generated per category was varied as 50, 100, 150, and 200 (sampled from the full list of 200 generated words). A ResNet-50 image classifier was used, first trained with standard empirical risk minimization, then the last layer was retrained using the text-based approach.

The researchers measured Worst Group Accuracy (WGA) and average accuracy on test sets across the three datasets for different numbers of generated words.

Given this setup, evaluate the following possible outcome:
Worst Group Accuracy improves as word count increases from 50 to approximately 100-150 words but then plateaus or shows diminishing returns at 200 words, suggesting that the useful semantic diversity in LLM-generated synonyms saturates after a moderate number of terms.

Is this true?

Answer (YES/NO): YES